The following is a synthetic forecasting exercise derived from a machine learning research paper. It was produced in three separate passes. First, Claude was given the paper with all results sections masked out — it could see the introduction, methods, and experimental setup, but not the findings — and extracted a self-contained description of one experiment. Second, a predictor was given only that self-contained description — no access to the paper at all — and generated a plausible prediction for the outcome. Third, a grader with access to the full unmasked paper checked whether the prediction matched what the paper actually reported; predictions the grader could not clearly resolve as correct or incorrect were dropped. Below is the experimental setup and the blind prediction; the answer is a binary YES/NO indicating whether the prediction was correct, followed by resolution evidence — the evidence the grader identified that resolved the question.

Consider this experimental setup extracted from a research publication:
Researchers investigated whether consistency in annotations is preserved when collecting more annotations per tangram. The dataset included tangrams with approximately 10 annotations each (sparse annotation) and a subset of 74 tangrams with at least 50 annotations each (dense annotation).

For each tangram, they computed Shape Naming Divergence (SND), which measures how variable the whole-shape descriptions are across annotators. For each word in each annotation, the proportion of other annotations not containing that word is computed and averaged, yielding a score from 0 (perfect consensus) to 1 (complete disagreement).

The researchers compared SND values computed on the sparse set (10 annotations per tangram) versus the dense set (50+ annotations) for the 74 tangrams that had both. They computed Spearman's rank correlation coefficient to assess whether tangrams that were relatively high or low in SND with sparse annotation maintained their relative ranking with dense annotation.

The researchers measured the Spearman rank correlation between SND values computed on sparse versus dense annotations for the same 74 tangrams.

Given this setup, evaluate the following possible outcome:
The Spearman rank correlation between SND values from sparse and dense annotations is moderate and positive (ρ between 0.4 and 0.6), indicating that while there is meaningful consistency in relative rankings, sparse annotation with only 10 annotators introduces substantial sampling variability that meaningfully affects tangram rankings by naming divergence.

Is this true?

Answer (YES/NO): NO